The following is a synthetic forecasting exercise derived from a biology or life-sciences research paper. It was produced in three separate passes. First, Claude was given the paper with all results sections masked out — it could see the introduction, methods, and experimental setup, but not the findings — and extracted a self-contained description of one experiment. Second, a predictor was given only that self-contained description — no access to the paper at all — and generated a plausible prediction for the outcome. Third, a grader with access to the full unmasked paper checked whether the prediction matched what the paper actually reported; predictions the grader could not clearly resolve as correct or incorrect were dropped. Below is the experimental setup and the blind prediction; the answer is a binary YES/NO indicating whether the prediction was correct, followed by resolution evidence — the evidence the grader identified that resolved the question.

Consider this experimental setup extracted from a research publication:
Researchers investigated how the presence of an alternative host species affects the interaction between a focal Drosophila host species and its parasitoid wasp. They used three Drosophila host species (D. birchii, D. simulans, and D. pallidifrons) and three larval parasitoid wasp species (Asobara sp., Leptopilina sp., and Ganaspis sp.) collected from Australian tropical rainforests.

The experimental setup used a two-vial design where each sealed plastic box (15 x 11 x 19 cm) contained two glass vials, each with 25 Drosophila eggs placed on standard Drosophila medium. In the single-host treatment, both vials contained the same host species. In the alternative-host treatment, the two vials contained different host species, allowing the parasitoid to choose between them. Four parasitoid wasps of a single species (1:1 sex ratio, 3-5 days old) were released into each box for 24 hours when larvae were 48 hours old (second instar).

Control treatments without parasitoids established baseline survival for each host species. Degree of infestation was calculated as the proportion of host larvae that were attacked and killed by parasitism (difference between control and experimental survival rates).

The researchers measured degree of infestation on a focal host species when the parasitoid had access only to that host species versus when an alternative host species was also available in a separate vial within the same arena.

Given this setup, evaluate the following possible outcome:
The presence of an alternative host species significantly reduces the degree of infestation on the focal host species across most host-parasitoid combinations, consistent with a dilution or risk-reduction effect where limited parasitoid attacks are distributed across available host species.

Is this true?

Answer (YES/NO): NO